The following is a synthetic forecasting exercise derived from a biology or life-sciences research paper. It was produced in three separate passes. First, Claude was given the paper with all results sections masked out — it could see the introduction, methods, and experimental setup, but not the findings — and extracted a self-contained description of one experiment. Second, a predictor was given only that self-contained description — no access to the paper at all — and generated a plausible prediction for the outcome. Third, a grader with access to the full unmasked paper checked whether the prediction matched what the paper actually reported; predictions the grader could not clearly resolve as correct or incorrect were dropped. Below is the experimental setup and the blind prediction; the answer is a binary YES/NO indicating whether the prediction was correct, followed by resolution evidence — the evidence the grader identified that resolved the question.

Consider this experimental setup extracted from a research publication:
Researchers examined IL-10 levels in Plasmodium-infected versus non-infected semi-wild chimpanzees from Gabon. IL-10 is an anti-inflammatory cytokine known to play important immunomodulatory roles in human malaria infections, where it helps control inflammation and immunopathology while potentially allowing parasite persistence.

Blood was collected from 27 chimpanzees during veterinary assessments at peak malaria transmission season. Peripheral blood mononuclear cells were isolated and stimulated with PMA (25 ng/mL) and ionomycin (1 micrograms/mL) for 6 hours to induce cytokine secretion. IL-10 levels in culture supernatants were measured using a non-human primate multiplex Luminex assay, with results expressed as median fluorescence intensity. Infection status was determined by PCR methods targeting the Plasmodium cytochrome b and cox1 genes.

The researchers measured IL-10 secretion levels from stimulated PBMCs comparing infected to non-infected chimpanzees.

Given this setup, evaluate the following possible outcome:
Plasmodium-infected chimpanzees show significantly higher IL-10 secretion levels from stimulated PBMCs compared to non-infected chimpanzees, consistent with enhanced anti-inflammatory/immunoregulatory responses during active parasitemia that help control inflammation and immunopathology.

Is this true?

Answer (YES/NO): YES